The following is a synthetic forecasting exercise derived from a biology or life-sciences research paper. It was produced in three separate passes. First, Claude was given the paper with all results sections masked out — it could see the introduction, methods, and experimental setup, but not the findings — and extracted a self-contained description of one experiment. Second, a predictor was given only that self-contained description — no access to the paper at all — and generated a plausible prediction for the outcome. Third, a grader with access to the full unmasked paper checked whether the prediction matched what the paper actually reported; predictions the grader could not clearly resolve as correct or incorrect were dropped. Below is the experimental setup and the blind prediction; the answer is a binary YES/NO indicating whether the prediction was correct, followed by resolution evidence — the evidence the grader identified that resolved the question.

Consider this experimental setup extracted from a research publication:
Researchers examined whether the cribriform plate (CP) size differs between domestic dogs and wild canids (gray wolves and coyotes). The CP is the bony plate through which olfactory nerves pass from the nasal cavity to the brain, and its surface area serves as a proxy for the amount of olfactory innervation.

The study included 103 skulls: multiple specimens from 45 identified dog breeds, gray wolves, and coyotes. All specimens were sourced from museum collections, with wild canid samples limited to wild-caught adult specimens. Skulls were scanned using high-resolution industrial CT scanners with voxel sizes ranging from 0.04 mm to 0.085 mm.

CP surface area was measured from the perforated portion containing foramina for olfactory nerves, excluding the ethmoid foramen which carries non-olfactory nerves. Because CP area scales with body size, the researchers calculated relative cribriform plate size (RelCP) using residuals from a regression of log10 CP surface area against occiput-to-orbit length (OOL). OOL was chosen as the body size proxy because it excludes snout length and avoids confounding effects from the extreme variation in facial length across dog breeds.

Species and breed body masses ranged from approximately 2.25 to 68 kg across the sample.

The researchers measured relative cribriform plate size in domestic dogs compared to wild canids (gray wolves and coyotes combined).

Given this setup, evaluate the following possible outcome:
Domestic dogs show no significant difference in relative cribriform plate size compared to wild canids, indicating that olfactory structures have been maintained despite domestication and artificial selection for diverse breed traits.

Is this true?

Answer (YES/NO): NO